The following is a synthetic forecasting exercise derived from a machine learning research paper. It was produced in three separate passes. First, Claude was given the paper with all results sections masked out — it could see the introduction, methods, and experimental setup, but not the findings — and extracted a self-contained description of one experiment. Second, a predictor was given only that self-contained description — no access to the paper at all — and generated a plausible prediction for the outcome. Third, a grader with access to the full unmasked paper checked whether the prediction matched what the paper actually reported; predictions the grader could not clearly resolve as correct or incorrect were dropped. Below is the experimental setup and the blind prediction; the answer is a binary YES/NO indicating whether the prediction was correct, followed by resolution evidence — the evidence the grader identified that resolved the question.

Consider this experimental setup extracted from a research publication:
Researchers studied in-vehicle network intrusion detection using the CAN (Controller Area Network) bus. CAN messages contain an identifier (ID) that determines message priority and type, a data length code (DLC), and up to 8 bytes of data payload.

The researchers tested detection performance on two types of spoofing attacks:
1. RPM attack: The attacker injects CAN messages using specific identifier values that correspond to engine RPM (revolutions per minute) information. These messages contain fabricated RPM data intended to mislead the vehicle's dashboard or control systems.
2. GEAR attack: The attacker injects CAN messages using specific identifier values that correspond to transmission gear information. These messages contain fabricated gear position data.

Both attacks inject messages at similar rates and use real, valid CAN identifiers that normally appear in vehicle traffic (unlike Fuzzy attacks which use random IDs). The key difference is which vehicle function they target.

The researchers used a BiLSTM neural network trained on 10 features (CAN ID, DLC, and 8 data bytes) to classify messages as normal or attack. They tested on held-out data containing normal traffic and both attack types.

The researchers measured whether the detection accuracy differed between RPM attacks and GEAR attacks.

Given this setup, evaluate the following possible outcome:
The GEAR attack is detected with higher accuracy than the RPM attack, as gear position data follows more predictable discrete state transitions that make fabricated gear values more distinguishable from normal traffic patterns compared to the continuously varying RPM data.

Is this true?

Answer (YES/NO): NO